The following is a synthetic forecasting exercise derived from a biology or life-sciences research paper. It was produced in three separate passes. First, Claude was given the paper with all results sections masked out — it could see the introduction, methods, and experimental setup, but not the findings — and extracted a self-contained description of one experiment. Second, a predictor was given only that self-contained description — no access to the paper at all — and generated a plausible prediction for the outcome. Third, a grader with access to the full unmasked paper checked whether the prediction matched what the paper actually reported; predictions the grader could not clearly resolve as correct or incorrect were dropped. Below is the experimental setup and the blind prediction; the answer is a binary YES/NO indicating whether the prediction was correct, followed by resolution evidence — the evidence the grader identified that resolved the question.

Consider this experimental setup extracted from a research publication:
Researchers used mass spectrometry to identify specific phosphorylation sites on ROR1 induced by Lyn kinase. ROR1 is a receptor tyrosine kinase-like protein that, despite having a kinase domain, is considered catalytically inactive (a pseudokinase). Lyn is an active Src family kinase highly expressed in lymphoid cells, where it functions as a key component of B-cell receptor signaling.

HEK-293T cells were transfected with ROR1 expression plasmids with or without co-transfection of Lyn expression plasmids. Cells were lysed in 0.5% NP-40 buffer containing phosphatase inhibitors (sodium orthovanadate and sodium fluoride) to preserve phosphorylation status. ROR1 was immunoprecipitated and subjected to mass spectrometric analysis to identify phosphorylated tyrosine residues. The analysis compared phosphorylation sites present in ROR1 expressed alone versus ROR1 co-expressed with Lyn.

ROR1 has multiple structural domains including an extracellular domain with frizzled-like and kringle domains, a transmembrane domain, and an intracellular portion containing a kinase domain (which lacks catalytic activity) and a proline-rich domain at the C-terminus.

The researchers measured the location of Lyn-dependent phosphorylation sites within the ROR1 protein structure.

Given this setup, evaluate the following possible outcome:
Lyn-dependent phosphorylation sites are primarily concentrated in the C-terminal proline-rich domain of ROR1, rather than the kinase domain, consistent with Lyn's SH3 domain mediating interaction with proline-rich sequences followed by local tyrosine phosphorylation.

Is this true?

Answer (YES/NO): NO